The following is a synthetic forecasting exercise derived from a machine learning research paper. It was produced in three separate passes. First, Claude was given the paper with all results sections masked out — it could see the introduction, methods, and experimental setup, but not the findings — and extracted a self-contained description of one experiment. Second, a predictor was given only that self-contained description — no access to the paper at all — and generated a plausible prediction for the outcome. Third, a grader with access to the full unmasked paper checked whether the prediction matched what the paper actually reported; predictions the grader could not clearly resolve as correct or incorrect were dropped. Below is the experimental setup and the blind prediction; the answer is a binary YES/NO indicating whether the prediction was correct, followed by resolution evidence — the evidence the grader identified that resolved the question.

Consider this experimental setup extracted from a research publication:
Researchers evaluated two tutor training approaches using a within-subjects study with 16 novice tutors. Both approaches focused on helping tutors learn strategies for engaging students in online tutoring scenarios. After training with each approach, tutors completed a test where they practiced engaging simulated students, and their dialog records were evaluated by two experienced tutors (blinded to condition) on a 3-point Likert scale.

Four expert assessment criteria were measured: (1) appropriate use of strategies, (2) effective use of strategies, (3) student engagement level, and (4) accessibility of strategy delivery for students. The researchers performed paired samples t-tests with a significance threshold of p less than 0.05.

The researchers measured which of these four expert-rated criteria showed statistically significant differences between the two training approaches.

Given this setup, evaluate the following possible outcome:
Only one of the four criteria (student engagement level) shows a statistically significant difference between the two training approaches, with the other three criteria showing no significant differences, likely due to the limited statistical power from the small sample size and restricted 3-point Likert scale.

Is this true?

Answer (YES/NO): NO